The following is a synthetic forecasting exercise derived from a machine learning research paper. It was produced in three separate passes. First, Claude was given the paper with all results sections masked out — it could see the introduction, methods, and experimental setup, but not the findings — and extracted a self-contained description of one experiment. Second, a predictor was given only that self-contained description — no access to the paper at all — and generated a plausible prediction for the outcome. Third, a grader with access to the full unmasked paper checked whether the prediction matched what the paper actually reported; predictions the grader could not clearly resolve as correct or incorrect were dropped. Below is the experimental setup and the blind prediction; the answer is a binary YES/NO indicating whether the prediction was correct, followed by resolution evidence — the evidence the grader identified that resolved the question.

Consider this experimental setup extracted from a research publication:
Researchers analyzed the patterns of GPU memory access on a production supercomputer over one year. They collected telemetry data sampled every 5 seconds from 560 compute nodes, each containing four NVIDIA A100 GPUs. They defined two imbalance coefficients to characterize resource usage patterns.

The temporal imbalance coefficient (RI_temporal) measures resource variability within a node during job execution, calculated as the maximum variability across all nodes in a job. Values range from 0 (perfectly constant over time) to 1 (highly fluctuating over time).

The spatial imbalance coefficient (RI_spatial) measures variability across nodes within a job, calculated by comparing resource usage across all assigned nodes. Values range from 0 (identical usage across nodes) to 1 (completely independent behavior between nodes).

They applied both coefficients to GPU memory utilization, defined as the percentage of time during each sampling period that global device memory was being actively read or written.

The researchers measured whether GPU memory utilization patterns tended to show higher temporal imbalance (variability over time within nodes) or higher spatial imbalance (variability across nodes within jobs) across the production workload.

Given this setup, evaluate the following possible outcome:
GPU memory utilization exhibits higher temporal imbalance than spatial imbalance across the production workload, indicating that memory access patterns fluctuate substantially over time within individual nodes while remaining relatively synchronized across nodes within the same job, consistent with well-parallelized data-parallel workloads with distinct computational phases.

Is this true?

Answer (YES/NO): YES